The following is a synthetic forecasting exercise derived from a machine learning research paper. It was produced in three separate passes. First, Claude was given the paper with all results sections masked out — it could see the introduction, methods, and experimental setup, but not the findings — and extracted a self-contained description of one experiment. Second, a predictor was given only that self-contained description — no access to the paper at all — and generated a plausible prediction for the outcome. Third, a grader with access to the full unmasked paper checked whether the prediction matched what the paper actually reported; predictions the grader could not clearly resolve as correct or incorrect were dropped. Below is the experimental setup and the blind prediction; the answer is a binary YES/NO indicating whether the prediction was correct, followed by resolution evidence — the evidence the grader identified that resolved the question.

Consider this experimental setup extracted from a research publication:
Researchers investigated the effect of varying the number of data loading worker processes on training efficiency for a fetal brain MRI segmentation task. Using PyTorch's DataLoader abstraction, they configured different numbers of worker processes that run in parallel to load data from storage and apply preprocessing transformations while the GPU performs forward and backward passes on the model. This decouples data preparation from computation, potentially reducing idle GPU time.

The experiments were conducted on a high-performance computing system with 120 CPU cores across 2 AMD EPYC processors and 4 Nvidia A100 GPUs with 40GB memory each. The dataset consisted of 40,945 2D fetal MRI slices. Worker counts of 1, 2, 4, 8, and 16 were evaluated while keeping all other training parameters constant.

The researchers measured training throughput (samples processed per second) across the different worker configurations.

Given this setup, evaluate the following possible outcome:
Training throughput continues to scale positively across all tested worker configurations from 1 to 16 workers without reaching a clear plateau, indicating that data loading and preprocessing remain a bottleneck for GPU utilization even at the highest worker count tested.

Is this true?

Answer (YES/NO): NO